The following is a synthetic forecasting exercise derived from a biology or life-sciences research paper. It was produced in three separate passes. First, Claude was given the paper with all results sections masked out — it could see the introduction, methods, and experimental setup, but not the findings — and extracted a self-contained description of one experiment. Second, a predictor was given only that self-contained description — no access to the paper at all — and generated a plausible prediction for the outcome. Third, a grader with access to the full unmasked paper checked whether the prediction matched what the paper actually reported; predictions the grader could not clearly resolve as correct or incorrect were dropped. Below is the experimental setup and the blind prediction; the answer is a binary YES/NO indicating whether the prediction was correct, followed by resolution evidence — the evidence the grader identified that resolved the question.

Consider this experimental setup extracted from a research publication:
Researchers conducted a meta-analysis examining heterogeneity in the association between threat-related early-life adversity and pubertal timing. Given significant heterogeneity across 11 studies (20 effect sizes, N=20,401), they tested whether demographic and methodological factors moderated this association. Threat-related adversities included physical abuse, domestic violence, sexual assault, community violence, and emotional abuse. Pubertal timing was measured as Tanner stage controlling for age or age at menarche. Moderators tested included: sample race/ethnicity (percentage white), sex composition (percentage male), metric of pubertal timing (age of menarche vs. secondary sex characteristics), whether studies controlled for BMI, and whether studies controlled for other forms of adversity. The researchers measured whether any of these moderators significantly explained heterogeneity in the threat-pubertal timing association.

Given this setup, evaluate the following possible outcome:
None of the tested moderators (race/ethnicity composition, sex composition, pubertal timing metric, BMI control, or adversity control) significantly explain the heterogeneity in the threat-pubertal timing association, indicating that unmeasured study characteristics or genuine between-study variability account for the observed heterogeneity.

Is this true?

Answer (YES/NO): YES